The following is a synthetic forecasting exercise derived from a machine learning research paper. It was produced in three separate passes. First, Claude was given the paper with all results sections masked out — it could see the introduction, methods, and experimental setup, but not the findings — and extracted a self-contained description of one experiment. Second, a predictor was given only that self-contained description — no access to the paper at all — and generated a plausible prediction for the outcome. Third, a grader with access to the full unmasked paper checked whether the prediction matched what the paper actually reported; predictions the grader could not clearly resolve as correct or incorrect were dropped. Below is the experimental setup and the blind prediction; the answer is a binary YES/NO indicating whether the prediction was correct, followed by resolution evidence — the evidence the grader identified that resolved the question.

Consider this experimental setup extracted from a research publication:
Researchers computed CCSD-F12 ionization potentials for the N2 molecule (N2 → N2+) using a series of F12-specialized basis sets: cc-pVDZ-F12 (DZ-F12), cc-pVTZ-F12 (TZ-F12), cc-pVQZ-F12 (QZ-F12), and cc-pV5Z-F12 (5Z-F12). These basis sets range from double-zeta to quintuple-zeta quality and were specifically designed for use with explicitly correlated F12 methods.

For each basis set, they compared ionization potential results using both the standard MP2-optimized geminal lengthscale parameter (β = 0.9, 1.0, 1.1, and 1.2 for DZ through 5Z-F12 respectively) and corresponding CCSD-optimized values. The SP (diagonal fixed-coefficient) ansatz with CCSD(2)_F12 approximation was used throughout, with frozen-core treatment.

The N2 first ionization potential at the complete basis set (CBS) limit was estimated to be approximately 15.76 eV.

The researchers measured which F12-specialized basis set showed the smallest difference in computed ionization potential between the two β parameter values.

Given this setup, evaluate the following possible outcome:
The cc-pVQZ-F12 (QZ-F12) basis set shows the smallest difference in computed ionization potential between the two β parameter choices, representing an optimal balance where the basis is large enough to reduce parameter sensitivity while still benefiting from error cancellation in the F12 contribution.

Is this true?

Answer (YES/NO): NO